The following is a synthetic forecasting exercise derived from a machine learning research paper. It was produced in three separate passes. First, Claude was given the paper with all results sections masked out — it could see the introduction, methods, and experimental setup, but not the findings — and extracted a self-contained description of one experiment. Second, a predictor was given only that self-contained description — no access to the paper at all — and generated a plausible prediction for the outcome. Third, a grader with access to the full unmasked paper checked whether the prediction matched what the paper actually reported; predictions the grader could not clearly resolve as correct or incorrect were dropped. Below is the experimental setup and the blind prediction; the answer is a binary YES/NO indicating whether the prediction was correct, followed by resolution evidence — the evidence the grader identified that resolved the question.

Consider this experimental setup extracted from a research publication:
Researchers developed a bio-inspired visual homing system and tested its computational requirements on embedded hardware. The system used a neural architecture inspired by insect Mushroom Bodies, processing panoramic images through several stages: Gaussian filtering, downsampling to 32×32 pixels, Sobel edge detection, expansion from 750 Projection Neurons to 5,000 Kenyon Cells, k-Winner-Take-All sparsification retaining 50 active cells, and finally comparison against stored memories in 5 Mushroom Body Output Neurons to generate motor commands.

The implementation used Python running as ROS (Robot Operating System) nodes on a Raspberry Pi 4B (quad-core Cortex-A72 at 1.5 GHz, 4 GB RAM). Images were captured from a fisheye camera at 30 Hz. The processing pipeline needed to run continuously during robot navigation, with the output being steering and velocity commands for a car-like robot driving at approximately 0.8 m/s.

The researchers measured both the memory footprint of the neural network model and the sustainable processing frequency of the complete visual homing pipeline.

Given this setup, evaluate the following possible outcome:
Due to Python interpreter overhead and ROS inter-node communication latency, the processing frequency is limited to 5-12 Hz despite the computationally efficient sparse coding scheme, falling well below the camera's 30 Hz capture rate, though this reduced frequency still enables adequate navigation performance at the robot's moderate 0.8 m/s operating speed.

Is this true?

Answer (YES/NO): NO